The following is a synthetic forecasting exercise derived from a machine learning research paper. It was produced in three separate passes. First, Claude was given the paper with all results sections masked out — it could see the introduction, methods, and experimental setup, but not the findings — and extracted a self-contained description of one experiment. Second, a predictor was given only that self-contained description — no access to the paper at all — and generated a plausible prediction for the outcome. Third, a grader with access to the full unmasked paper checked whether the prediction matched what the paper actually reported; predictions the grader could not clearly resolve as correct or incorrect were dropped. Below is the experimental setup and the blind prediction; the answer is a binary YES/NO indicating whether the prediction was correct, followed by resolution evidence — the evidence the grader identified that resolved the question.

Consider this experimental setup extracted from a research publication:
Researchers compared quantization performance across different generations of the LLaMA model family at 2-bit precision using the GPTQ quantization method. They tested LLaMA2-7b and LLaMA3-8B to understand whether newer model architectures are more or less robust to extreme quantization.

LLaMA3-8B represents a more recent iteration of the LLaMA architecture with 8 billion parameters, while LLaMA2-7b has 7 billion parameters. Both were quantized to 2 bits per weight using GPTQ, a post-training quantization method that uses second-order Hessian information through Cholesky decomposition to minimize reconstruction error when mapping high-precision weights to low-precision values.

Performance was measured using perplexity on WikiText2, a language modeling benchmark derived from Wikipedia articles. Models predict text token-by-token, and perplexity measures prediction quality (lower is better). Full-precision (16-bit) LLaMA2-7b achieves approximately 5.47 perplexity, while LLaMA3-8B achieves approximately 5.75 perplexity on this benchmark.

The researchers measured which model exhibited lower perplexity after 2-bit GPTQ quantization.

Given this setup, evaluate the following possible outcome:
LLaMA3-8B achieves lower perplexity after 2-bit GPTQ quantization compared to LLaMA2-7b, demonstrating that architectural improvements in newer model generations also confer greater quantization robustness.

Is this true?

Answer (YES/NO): NO